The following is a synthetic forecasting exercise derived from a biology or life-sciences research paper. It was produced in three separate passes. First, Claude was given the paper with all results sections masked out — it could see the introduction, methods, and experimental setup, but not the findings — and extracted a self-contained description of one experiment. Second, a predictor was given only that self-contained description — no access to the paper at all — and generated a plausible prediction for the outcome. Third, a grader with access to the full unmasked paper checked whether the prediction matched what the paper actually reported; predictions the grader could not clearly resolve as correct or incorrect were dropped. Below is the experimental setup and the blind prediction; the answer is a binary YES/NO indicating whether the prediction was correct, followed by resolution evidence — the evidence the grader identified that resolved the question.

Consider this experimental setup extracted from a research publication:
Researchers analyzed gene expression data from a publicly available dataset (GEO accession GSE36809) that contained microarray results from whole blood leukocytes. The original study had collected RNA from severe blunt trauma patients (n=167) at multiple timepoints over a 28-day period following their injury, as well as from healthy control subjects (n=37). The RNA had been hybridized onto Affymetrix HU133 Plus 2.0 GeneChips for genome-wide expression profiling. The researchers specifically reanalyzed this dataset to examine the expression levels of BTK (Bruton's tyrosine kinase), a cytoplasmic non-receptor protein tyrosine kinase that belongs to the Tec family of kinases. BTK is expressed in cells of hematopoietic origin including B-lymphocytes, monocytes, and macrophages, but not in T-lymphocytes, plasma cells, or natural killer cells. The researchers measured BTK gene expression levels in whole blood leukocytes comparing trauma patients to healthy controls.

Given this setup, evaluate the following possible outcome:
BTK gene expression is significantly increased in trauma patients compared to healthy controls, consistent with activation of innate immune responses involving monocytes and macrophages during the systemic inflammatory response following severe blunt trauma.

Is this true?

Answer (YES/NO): YES